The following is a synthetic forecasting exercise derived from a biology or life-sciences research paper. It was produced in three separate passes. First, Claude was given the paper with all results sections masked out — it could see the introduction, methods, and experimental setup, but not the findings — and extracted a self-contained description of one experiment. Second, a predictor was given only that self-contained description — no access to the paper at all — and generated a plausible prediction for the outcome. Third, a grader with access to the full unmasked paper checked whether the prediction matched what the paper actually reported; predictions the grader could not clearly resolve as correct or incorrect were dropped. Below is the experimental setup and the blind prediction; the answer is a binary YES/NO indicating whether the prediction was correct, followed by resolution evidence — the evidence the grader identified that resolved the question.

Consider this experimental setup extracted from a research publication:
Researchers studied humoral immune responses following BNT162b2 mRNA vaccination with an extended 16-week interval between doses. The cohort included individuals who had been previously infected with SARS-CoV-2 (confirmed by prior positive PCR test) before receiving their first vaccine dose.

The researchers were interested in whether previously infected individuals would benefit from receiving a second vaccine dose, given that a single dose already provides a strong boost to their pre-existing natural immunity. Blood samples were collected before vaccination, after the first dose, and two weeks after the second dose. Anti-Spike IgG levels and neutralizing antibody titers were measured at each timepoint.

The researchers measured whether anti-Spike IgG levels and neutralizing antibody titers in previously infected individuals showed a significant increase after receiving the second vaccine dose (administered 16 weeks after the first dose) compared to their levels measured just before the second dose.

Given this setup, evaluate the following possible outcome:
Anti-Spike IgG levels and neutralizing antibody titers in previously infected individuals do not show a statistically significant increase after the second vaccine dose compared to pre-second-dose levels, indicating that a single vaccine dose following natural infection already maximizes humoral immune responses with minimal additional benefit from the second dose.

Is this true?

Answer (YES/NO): YES